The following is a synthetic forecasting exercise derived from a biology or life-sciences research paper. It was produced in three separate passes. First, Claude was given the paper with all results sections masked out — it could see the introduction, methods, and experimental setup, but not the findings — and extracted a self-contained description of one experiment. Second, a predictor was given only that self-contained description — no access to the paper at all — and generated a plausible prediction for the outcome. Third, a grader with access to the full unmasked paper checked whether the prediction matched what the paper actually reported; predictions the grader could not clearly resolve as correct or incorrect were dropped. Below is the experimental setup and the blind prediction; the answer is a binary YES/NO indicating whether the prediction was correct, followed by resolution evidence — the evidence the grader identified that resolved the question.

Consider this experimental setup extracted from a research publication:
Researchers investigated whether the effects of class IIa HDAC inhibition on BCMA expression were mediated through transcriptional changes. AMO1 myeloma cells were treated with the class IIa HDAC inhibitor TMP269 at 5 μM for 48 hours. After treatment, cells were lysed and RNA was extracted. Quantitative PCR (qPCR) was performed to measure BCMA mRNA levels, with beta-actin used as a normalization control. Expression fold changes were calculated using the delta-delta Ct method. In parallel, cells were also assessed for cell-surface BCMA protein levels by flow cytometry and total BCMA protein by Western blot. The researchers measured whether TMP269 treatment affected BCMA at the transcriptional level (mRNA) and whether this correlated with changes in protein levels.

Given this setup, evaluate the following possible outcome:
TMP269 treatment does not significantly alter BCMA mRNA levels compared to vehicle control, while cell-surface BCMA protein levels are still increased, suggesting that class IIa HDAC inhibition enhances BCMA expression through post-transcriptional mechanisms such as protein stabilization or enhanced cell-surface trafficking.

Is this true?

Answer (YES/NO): NO